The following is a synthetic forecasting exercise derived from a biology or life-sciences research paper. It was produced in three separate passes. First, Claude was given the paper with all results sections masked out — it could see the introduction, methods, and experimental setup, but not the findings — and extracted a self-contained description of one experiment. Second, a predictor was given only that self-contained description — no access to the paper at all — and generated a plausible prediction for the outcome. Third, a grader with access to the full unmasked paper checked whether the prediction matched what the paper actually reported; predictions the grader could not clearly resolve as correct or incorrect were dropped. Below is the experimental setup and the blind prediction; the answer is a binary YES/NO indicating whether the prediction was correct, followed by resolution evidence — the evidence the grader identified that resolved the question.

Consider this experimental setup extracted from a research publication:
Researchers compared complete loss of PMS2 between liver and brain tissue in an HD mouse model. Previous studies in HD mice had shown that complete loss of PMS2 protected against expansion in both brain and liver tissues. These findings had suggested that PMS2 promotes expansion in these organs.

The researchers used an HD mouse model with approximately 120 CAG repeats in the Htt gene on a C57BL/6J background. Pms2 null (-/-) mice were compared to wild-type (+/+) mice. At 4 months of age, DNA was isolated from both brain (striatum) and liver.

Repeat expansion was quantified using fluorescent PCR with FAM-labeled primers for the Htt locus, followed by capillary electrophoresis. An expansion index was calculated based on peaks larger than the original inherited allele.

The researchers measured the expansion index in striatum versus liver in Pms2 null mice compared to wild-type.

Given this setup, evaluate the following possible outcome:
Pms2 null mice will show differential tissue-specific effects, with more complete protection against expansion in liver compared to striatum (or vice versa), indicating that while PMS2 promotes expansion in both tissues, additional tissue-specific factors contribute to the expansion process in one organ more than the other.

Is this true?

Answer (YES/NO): NO